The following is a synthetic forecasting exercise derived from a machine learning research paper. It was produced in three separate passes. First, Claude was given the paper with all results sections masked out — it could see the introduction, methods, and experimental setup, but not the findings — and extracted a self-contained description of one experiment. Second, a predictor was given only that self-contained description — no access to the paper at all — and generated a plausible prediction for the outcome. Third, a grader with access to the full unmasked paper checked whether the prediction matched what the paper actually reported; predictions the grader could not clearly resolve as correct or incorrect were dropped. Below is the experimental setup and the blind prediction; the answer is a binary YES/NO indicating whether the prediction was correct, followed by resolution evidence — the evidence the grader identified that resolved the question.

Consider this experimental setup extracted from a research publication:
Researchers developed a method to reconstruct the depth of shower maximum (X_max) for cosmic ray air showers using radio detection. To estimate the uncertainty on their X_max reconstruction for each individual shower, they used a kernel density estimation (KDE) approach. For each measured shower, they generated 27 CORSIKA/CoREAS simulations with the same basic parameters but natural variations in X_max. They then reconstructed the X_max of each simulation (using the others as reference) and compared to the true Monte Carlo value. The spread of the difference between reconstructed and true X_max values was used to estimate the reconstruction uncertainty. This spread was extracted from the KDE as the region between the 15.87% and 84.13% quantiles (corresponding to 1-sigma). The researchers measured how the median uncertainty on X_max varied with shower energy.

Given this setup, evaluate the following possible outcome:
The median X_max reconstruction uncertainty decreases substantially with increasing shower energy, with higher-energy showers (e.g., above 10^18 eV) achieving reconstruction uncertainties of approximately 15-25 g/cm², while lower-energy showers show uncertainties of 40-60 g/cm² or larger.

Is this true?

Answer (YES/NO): YES